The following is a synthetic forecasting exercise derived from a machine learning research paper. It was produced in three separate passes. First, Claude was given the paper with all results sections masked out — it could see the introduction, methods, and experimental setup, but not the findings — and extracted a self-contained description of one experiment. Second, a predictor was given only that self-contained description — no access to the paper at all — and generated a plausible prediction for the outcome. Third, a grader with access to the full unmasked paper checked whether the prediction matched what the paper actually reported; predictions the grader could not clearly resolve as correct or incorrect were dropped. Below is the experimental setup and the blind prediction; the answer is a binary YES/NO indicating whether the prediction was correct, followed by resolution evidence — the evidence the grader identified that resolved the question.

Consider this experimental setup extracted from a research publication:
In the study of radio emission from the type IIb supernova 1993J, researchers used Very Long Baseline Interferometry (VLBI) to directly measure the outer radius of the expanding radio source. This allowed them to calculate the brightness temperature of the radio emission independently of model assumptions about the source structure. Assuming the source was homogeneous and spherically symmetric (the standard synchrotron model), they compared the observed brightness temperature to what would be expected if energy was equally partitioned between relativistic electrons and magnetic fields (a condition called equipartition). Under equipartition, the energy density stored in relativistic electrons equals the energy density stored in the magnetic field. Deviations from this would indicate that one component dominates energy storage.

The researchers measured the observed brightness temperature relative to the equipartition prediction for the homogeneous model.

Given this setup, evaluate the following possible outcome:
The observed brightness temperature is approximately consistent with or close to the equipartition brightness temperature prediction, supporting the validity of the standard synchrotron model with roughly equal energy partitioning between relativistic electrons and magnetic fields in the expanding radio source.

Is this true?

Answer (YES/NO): NO